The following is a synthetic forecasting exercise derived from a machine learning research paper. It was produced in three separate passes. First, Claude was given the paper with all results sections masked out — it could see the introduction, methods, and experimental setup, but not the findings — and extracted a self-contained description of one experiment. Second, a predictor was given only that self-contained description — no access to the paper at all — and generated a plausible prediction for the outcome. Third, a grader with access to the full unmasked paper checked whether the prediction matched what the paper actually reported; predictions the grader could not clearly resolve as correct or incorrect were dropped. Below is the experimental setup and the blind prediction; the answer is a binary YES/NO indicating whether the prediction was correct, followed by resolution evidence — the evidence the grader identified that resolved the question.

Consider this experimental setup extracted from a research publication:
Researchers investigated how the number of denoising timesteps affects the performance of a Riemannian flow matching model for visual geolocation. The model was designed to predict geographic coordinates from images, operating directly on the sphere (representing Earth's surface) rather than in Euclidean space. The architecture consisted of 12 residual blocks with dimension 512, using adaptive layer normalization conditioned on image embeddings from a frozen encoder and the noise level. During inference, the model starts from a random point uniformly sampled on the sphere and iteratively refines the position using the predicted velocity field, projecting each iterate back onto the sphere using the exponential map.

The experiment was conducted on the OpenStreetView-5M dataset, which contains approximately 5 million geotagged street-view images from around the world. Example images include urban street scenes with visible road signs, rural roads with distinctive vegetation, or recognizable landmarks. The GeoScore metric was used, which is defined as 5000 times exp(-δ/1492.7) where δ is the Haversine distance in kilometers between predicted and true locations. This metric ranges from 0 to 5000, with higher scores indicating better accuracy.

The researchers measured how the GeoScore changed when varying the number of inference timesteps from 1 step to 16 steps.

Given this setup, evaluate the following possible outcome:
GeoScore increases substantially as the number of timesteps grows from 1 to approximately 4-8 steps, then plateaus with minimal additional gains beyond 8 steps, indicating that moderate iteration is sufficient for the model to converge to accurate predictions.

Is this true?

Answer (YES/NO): NO